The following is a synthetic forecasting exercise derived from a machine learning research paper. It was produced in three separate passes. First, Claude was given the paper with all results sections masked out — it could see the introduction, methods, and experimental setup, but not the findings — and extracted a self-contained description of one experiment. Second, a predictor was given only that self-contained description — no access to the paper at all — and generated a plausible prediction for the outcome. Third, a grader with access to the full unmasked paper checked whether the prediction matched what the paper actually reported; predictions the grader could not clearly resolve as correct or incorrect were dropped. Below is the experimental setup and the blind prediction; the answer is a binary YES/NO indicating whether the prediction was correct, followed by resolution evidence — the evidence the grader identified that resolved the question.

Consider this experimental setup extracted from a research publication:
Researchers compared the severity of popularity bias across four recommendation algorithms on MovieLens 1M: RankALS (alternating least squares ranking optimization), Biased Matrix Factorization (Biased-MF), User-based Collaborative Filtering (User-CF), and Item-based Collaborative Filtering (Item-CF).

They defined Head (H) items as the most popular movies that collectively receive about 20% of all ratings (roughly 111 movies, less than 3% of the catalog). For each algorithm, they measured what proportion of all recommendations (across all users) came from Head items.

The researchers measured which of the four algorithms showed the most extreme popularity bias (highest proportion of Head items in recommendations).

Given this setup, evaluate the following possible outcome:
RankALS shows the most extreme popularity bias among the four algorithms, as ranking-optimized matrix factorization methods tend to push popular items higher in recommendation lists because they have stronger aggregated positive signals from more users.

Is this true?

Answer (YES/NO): NO